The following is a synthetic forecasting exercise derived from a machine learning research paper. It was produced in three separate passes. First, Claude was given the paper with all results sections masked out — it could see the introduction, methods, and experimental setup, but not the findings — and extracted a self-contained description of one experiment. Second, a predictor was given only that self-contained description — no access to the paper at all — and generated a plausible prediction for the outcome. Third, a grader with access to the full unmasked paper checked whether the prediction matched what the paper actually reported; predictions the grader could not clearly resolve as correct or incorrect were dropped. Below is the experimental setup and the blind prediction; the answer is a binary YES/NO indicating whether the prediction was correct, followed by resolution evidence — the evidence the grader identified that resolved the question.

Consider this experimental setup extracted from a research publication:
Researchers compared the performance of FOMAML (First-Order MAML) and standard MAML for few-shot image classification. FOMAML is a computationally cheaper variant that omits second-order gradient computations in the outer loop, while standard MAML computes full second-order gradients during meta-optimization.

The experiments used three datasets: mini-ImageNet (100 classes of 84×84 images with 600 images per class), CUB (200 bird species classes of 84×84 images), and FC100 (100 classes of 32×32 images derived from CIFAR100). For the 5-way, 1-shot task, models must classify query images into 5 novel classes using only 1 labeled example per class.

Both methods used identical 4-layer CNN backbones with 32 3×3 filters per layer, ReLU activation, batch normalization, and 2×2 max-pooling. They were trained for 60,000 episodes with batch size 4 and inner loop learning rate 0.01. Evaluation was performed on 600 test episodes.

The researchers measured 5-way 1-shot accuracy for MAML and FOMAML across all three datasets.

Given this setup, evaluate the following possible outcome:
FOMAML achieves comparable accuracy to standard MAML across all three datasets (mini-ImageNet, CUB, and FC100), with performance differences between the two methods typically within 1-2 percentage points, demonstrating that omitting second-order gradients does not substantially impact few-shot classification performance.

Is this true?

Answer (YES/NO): NO